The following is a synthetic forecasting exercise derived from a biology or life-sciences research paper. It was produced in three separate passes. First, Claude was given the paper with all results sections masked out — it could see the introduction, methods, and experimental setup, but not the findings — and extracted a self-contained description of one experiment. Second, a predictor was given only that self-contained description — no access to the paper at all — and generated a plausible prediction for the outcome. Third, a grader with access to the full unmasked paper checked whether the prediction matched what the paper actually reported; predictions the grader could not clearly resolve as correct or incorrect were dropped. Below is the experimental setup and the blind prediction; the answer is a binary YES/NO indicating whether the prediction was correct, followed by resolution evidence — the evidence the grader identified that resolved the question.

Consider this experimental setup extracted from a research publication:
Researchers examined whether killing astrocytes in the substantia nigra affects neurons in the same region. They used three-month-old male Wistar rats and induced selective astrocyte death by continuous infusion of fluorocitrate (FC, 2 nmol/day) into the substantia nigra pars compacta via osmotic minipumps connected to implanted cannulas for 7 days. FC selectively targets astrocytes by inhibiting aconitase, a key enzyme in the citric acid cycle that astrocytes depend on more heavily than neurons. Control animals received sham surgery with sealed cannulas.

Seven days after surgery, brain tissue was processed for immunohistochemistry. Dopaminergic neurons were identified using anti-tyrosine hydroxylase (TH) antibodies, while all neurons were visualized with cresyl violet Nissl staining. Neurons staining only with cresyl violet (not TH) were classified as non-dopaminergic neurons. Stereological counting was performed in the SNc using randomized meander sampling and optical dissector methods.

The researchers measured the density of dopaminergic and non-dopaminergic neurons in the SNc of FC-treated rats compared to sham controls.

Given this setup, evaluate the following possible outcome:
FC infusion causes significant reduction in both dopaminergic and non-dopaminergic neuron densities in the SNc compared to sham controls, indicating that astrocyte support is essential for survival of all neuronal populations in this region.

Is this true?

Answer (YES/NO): NO